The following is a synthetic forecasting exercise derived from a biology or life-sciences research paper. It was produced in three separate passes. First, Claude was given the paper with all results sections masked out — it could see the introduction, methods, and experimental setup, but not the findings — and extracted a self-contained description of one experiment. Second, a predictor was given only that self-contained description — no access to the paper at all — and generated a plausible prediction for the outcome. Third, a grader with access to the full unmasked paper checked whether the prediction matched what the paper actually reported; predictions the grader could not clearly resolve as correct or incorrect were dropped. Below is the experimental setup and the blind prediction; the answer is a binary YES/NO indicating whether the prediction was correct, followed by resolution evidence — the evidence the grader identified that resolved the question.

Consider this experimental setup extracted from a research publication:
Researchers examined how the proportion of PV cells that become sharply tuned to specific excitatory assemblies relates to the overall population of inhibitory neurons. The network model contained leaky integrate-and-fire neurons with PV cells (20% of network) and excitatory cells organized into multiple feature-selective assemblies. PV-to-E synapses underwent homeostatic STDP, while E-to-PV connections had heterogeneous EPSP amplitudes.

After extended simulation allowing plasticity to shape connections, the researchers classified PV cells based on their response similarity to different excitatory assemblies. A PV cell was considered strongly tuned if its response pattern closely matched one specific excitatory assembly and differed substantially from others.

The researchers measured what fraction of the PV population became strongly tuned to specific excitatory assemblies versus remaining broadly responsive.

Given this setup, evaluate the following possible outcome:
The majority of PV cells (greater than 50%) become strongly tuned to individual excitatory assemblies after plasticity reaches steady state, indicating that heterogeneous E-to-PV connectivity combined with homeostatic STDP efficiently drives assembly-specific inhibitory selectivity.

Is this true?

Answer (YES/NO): NO